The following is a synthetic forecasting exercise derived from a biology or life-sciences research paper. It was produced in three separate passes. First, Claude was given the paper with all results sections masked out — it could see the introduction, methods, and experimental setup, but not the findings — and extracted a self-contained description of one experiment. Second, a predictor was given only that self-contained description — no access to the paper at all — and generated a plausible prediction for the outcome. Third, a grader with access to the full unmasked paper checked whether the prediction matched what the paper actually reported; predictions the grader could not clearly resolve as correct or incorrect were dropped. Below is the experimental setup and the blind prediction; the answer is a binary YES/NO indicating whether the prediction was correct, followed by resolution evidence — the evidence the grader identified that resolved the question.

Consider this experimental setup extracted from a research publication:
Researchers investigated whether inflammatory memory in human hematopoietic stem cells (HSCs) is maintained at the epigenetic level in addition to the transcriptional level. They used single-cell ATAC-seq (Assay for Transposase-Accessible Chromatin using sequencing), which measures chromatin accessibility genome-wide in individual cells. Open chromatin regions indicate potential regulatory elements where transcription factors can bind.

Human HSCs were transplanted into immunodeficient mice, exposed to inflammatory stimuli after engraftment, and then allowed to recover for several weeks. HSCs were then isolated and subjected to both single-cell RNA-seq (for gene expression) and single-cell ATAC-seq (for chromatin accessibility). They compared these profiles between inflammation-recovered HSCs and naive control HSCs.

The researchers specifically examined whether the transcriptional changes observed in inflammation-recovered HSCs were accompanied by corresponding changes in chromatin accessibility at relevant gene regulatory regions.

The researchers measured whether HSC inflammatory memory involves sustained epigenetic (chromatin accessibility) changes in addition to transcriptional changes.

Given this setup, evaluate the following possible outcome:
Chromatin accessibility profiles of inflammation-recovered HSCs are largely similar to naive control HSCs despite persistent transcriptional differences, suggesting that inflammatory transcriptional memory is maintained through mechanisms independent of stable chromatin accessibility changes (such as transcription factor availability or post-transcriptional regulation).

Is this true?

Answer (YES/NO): NO